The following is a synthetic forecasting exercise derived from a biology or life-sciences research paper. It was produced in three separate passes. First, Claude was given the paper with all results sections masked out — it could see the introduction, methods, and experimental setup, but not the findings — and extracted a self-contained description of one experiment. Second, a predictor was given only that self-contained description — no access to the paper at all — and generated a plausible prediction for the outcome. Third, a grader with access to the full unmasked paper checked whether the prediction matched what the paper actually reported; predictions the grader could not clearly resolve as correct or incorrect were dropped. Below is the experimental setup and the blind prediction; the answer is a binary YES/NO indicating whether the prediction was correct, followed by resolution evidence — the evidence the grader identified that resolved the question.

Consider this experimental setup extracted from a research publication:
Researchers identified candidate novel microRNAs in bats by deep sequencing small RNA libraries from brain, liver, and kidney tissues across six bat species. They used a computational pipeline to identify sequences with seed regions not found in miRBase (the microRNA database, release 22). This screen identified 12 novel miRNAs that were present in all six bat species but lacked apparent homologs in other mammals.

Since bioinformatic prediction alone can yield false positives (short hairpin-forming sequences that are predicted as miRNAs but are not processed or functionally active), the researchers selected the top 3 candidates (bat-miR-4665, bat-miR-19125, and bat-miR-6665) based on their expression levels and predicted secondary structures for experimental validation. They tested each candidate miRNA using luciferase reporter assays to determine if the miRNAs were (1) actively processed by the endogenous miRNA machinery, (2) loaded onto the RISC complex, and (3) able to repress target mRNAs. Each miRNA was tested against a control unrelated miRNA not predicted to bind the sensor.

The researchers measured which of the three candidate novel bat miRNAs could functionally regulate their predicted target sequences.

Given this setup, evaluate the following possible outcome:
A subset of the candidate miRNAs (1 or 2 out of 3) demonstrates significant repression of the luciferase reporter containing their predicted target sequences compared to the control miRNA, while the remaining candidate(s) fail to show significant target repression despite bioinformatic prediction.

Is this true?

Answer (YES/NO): YES